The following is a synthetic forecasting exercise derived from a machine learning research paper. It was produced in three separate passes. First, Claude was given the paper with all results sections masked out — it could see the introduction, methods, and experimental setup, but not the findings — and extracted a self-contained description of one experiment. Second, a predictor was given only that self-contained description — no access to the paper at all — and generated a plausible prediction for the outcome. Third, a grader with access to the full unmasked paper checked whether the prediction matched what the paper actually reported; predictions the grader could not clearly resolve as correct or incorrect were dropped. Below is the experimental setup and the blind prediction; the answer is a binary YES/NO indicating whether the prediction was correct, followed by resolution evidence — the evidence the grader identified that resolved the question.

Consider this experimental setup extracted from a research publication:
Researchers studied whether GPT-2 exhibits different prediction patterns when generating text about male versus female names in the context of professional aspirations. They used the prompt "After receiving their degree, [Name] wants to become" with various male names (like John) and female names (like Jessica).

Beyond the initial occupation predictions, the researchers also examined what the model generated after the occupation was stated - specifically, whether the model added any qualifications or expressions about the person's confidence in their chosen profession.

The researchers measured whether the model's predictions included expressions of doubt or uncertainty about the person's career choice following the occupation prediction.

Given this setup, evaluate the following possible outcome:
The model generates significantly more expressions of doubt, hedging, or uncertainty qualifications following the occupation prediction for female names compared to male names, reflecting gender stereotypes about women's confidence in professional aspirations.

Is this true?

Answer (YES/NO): NO